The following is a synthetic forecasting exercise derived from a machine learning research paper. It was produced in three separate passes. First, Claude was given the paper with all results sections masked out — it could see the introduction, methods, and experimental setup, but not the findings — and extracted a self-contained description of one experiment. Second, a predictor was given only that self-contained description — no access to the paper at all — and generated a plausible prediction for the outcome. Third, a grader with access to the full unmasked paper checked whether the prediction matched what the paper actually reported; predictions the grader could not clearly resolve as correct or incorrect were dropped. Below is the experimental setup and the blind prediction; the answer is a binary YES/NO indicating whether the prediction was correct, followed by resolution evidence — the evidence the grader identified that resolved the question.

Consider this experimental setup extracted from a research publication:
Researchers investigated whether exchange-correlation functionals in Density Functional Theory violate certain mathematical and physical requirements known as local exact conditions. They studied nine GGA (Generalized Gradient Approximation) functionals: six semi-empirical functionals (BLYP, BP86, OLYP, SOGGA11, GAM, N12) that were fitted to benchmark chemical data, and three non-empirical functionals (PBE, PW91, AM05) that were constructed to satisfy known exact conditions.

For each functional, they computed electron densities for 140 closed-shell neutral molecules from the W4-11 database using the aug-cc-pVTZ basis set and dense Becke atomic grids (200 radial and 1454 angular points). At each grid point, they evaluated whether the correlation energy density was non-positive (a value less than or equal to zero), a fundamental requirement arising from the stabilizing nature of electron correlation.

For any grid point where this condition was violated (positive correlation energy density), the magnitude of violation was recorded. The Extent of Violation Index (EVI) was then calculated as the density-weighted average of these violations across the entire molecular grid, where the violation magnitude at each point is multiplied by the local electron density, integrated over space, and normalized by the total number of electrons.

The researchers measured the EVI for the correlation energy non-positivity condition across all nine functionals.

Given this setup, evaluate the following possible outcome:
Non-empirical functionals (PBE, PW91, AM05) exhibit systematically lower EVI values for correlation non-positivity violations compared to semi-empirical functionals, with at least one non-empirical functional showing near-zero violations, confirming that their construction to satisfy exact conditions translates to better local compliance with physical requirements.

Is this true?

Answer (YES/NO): YES